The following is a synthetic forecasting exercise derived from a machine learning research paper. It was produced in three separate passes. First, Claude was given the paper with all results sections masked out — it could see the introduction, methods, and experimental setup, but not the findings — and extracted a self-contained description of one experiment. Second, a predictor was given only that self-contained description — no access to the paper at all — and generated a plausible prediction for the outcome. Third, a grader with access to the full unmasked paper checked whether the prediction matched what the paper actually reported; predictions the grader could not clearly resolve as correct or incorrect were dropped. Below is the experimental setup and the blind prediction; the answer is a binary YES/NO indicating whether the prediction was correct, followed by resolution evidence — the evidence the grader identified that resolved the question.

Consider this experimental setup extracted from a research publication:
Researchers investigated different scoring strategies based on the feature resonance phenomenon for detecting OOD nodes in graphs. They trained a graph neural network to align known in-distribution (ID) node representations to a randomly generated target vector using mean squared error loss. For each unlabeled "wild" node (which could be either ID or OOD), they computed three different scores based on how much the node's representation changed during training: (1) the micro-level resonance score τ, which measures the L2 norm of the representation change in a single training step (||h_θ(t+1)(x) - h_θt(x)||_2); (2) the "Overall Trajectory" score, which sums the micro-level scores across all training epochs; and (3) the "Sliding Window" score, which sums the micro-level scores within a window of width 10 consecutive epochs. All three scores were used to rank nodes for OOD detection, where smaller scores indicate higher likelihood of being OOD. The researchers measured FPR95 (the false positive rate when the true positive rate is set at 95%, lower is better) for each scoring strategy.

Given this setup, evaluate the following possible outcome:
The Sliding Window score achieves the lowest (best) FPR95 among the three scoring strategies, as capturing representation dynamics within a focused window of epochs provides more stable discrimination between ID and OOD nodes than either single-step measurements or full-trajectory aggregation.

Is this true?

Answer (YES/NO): NO